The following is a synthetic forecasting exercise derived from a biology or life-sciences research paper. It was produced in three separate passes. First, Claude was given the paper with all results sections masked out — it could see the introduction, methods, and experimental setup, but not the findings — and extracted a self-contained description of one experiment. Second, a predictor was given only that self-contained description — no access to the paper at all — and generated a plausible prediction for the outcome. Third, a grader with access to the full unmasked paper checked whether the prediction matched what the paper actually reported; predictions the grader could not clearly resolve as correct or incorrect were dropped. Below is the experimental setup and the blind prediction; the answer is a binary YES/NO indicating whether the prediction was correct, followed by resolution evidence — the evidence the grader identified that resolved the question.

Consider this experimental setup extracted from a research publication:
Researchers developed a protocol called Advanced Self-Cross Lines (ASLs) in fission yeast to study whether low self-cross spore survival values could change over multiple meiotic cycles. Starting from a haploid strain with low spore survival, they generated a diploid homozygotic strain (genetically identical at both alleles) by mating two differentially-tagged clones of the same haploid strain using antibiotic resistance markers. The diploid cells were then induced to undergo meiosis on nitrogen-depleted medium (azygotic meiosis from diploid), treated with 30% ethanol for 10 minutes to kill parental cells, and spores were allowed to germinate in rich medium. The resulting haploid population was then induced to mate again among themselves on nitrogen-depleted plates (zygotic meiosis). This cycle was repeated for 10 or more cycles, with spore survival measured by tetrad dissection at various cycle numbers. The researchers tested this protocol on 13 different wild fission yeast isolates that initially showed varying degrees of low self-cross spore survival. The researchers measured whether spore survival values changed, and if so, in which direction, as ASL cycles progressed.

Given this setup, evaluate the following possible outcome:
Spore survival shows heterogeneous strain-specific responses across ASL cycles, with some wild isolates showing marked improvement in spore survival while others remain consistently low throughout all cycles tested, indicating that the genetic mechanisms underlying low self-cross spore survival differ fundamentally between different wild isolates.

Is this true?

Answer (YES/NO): NO